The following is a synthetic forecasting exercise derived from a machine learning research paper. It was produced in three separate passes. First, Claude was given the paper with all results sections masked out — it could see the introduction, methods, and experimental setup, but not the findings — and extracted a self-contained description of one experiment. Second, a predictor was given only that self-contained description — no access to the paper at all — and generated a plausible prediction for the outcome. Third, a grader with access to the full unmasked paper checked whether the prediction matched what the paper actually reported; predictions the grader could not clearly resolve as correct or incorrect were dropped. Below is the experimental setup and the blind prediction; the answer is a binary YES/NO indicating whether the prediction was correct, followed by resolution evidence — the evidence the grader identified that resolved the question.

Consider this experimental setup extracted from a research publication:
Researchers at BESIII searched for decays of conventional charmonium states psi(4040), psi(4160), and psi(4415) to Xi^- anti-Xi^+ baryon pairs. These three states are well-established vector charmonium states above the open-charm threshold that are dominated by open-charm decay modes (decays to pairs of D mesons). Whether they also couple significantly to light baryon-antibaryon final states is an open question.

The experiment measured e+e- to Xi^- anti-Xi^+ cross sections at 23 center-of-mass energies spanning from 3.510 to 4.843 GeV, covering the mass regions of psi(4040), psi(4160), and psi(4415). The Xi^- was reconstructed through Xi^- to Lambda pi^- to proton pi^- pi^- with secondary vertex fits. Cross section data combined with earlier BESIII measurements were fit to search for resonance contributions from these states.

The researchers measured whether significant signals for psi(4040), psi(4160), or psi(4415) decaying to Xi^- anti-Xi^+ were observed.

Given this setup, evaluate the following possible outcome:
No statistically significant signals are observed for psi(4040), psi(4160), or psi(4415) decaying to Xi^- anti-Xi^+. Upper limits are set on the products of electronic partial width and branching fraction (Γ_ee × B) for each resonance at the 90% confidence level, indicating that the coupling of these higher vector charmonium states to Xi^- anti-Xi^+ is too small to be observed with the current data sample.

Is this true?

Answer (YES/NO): YES